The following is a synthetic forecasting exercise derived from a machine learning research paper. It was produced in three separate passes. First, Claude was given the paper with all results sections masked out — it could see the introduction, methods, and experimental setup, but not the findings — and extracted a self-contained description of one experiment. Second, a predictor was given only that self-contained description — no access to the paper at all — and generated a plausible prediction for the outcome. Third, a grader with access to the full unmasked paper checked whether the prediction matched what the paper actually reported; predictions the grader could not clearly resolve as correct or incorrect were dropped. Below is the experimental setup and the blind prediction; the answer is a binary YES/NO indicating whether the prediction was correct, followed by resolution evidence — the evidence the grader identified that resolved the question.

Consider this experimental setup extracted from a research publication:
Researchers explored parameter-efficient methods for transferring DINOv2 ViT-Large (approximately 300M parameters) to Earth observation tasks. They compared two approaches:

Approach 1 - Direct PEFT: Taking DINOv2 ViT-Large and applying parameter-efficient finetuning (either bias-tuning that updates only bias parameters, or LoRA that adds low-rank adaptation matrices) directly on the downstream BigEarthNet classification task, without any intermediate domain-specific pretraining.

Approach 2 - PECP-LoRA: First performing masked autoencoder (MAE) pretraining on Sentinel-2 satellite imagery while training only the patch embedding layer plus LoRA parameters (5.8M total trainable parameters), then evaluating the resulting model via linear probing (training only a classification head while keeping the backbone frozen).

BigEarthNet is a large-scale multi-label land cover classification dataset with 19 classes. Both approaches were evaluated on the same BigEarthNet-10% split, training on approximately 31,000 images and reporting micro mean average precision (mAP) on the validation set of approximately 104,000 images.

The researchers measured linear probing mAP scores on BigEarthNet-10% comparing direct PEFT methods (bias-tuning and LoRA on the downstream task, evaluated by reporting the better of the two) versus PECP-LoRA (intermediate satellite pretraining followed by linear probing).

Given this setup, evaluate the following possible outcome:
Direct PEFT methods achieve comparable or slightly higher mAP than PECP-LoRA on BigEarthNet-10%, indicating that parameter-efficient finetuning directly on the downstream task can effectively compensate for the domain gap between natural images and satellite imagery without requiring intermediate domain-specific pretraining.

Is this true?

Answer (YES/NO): NO